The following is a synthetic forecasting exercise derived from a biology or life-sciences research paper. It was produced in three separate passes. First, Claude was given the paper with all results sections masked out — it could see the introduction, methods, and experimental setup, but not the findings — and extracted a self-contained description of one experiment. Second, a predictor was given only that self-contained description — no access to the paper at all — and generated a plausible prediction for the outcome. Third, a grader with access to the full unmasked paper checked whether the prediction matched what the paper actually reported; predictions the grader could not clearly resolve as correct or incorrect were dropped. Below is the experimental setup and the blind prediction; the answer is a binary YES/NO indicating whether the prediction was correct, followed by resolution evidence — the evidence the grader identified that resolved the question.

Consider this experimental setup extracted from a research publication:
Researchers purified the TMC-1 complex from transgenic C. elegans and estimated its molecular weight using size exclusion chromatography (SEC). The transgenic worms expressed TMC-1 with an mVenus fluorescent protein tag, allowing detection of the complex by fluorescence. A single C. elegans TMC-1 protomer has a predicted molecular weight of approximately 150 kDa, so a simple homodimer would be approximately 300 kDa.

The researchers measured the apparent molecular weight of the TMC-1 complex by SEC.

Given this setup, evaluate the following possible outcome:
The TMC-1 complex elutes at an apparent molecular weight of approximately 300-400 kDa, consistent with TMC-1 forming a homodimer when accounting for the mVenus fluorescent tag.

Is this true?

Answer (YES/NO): NO